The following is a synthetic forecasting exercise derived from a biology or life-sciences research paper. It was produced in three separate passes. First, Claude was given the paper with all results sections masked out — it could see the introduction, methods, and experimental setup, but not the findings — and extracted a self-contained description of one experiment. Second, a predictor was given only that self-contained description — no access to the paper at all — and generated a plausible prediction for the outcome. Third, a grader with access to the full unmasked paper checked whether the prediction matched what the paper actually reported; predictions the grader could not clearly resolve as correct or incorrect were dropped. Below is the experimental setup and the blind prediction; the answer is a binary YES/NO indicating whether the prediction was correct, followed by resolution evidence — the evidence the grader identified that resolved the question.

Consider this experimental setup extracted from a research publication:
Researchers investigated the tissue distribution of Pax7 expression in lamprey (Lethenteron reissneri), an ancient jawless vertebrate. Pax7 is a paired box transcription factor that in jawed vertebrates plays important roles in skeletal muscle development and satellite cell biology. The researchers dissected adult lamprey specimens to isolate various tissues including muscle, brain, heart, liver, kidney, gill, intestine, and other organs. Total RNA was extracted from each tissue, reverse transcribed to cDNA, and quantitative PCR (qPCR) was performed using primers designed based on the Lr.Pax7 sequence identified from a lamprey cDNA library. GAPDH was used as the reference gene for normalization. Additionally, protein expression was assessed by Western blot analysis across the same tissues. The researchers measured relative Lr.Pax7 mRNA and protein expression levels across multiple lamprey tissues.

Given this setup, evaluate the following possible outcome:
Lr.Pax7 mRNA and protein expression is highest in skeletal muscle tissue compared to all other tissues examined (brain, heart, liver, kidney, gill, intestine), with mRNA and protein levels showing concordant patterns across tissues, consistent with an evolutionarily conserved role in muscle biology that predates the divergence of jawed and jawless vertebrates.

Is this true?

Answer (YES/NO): YES